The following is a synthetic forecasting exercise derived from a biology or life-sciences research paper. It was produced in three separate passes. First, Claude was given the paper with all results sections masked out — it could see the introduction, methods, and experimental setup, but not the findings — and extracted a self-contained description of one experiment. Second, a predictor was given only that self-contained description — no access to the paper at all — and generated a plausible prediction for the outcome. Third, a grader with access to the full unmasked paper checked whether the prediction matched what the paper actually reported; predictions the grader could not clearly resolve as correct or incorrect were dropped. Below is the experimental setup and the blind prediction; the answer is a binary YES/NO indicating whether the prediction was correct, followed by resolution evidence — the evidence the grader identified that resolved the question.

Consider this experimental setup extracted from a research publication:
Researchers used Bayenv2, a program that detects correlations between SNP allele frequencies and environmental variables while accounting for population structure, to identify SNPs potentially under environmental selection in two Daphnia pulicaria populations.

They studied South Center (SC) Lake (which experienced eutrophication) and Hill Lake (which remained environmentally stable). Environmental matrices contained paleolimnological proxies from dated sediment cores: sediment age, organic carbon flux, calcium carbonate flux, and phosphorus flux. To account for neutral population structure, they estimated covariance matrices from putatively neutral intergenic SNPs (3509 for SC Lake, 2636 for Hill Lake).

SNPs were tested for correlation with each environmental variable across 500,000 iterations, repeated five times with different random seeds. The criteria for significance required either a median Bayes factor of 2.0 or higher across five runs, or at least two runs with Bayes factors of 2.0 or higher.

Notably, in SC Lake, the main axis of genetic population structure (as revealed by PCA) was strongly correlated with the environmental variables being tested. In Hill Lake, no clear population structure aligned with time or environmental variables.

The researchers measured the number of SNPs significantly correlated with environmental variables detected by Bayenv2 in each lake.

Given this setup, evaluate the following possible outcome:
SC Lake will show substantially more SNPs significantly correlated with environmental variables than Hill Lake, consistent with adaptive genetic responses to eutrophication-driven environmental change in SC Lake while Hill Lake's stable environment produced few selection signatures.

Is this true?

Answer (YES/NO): NO